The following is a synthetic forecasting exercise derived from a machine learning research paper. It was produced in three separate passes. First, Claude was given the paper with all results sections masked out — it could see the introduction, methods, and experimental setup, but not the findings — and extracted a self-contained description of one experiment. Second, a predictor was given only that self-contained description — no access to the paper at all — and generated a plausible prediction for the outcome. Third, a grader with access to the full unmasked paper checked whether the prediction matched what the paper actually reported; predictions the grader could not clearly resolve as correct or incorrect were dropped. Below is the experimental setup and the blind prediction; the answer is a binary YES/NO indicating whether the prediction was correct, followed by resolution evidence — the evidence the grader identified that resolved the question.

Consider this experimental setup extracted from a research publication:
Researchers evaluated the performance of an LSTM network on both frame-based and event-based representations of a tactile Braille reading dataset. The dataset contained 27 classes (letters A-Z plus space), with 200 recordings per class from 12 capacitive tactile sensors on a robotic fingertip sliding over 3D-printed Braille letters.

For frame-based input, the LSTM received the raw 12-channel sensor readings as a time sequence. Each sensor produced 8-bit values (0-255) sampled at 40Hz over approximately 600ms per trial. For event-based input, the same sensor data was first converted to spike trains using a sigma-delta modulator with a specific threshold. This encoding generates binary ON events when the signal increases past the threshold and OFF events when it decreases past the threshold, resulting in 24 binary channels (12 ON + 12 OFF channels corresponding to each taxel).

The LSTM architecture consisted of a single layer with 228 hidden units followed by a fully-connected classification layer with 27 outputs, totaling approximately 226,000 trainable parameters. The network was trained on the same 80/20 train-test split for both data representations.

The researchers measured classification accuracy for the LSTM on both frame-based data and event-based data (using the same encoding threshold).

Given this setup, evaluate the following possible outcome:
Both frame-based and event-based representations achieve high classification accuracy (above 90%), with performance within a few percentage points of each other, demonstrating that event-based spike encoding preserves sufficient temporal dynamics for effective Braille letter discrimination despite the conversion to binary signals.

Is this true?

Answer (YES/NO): NO